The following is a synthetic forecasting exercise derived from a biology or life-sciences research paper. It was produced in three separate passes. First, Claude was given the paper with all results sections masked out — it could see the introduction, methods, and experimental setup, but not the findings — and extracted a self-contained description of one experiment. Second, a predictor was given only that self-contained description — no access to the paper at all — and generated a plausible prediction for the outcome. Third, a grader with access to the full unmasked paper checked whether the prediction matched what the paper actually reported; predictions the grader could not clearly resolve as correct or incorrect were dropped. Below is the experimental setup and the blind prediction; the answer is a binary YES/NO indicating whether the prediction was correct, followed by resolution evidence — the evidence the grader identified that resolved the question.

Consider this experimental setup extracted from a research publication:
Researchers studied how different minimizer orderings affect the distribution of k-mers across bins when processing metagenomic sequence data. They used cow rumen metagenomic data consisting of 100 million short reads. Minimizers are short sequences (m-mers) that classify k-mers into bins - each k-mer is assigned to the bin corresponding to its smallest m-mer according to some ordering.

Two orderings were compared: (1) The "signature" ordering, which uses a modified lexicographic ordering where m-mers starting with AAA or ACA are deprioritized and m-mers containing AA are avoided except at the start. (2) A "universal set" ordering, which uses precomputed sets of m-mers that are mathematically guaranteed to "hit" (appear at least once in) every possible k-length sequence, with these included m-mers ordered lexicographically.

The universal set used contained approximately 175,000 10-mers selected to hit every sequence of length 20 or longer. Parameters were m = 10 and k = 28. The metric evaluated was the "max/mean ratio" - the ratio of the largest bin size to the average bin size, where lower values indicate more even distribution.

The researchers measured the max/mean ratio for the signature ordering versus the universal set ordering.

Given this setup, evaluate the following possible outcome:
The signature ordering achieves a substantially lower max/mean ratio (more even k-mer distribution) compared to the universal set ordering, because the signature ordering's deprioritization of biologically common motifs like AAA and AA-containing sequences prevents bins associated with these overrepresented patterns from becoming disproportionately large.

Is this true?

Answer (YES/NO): NO